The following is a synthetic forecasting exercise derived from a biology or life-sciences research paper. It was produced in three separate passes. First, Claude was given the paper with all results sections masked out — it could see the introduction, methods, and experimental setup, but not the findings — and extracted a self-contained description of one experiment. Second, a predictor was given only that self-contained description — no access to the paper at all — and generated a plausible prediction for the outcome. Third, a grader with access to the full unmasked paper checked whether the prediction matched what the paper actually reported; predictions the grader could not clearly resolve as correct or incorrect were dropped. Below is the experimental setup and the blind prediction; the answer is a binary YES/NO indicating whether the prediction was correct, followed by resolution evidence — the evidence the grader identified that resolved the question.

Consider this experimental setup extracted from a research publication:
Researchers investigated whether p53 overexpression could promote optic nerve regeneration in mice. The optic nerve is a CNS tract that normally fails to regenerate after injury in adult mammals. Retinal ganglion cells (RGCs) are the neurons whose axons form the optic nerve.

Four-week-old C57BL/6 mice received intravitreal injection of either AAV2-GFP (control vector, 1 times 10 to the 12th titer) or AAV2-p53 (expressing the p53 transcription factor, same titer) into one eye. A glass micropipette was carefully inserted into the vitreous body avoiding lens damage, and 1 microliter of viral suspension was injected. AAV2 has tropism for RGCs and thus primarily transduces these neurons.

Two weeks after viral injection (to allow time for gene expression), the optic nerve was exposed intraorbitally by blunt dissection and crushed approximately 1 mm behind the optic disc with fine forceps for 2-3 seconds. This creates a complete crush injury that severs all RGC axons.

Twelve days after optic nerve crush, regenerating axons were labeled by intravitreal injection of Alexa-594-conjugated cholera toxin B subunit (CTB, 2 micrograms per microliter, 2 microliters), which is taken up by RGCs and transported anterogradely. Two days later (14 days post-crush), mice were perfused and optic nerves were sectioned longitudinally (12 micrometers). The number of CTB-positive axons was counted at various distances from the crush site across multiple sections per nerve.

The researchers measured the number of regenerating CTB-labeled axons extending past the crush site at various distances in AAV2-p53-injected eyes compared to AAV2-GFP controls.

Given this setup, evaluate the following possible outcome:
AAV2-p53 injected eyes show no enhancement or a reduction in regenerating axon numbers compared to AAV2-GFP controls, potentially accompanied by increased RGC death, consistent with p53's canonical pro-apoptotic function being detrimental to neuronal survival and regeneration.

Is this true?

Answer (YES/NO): NO